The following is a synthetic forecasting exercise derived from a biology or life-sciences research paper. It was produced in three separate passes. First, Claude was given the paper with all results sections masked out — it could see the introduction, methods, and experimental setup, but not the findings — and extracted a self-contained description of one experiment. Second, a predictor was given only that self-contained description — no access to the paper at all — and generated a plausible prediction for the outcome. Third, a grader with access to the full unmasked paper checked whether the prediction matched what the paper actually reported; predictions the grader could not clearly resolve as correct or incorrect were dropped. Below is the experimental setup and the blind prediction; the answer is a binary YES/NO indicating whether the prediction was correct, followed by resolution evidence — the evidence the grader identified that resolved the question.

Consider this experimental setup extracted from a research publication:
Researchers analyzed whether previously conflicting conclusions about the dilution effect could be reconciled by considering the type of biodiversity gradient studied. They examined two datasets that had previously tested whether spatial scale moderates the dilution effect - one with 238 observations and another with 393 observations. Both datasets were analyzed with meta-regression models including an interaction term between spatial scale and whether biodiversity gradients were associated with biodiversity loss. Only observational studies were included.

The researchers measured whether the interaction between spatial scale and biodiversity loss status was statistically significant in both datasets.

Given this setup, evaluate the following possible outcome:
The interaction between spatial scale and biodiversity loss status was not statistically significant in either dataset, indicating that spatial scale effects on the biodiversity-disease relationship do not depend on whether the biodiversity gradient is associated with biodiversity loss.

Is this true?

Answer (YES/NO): NO